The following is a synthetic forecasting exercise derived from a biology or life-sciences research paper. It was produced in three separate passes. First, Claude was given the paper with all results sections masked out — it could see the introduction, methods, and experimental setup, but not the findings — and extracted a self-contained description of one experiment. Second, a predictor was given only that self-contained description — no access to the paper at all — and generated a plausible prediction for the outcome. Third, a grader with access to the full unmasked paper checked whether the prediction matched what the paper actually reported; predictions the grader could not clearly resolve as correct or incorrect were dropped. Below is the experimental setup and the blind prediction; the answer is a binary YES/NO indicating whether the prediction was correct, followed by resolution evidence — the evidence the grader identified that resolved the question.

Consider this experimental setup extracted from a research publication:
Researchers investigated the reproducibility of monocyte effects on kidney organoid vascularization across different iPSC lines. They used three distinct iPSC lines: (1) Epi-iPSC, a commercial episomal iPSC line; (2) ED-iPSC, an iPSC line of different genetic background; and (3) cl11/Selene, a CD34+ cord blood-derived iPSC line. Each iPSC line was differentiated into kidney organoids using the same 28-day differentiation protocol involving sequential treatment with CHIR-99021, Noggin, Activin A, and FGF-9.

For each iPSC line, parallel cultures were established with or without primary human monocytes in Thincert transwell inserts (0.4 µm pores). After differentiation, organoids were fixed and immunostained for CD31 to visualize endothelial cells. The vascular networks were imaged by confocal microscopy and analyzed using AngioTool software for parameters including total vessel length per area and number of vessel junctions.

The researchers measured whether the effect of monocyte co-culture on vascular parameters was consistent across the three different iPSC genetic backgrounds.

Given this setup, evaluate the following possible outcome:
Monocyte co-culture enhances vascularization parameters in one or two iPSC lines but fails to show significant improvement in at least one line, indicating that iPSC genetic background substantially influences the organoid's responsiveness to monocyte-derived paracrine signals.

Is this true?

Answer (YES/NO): NO